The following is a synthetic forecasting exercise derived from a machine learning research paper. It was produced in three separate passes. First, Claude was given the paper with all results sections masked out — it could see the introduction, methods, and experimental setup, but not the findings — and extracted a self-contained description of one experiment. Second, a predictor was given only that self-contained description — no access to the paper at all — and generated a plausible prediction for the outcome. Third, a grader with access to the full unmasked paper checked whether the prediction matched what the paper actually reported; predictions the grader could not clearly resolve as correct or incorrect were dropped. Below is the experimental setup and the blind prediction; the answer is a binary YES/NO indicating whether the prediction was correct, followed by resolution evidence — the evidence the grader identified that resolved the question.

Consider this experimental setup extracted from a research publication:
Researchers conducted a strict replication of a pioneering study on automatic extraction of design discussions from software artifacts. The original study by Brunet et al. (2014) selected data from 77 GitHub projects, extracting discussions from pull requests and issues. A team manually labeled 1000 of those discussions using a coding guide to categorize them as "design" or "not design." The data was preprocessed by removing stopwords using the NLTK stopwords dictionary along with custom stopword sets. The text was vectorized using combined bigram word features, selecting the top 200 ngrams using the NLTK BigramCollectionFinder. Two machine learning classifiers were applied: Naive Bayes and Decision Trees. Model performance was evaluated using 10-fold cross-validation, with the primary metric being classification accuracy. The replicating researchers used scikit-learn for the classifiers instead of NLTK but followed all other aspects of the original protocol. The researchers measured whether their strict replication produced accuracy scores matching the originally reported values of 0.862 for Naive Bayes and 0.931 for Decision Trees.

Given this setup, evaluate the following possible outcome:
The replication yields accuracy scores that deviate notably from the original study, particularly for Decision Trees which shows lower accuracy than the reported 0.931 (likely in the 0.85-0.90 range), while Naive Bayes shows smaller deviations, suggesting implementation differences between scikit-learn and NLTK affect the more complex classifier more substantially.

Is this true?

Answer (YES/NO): NO